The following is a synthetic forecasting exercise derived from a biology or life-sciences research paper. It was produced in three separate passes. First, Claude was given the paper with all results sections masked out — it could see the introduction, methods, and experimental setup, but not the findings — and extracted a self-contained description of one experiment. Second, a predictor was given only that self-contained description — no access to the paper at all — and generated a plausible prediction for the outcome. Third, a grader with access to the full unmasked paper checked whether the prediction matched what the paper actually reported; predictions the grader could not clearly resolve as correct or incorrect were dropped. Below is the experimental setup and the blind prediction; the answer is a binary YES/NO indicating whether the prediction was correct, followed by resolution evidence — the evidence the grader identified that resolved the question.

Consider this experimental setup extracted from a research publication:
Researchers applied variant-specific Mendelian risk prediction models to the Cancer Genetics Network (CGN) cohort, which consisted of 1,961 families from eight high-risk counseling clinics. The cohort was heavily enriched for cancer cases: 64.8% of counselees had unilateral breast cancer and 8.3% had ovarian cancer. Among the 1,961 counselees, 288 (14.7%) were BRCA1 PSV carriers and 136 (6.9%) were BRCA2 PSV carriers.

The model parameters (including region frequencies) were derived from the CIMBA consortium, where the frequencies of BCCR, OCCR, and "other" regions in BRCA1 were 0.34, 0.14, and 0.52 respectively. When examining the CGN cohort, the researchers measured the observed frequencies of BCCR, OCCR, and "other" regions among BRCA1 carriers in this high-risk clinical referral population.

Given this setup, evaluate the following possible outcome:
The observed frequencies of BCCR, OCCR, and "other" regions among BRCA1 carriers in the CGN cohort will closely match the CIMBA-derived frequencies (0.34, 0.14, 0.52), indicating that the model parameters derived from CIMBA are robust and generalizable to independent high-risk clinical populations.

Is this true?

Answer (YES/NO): NO